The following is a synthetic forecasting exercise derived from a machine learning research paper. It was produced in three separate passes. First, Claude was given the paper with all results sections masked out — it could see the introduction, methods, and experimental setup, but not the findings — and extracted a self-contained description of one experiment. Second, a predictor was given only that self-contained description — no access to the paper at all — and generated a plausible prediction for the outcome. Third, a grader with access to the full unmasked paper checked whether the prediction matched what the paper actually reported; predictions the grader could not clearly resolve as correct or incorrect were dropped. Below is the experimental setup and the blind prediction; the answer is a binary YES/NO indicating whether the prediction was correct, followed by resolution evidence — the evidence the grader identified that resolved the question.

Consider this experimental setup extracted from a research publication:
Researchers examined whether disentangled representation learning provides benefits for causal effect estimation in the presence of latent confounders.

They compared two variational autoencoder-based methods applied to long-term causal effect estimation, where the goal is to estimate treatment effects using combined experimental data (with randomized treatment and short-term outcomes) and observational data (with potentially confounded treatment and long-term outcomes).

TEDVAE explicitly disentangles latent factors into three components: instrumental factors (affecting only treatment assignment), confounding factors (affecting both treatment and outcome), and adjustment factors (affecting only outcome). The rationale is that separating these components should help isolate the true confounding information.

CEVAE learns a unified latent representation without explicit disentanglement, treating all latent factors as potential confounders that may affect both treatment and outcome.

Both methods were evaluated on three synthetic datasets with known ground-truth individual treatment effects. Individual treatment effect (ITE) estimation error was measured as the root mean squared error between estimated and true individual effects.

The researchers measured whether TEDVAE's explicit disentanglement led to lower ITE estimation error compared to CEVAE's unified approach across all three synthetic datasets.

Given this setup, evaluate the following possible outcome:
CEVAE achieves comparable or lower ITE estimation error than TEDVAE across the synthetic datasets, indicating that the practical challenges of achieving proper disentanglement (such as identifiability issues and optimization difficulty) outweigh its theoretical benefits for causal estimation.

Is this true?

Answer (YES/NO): YES